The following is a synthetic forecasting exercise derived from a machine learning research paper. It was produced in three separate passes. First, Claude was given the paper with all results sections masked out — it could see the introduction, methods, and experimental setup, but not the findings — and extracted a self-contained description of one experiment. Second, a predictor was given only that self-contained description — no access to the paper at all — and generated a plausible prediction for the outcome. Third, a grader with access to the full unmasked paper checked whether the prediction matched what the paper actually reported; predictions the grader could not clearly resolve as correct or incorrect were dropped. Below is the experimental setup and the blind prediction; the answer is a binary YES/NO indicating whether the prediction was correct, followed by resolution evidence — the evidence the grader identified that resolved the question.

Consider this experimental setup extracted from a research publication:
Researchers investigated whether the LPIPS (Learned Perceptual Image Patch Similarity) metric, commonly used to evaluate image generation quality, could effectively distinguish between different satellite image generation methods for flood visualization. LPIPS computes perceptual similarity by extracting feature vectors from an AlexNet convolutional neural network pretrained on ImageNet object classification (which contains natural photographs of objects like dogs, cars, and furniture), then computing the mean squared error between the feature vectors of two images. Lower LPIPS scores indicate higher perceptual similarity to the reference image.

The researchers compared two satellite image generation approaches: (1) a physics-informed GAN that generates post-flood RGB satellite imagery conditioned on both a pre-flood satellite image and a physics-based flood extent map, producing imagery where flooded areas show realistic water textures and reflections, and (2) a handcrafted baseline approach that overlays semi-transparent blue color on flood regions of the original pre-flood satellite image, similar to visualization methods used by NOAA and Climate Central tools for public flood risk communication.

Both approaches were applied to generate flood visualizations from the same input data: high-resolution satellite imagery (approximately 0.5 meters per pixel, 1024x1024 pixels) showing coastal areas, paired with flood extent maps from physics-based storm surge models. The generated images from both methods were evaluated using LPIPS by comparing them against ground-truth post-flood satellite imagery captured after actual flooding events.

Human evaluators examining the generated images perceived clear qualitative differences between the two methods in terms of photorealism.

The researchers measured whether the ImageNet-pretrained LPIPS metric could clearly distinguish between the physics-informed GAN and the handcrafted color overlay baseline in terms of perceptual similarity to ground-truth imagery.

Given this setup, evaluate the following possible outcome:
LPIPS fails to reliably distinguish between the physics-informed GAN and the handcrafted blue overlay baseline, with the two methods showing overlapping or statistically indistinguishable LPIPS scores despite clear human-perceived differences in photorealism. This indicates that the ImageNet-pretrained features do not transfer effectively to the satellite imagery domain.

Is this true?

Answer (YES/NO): NO